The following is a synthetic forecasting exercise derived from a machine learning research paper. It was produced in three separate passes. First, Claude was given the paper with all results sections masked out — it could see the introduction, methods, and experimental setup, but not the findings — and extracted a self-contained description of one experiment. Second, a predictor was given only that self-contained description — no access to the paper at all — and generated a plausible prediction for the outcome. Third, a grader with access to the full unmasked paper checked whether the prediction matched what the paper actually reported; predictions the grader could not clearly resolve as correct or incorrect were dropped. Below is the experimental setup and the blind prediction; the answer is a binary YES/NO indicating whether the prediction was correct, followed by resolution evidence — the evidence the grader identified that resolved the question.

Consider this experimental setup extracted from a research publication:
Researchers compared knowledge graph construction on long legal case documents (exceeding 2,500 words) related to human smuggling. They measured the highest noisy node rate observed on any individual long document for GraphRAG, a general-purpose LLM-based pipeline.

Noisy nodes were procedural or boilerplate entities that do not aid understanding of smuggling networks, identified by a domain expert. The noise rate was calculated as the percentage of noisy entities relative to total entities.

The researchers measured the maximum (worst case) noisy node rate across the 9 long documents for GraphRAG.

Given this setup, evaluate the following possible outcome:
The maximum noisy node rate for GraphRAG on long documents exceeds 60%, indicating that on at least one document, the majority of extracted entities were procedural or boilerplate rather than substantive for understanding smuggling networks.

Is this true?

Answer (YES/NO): YES